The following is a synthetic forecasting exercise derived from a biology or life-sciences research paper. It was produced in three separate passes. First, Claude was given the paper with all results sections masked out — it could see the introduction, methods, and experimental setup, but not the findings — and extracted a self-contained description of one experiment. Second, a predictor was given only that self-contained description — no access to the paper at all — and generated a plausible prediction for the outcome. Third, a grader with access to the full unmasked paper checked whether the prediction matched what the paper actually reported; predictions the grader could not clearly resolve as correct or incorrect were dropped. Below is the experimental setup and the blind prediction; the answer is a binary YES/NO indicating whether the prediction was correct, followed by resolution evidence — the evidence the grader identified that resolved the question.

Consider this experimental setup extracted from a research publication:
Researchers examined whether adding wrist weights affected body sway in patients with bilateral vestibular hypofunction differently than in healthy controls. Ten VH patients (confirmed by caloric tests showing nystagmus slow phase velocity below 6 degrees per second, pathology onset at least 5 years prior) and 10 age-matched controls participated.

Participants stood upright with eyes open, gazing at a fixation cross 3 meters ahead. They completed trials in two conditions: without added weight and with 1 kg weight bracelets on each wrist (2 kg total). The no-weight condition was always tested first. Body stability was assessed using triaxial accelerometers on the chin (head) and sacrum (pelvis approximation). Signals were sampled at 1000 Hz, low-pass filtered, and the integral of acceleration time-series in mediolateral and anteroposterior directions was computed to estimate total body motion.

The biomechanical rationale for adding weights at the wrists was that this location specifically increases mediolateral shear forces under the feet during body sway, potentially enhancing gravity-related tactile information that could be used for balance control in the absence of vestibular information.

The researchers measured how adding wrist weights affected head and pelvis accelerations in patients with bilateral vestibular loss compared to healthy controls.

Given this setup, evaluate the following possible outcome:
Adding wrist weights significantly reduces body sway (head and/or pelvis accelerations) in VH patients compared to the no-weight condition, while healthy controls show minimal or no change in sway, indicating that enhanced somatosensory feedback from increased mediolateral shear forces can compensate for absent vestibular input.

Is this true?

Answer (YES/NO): NO